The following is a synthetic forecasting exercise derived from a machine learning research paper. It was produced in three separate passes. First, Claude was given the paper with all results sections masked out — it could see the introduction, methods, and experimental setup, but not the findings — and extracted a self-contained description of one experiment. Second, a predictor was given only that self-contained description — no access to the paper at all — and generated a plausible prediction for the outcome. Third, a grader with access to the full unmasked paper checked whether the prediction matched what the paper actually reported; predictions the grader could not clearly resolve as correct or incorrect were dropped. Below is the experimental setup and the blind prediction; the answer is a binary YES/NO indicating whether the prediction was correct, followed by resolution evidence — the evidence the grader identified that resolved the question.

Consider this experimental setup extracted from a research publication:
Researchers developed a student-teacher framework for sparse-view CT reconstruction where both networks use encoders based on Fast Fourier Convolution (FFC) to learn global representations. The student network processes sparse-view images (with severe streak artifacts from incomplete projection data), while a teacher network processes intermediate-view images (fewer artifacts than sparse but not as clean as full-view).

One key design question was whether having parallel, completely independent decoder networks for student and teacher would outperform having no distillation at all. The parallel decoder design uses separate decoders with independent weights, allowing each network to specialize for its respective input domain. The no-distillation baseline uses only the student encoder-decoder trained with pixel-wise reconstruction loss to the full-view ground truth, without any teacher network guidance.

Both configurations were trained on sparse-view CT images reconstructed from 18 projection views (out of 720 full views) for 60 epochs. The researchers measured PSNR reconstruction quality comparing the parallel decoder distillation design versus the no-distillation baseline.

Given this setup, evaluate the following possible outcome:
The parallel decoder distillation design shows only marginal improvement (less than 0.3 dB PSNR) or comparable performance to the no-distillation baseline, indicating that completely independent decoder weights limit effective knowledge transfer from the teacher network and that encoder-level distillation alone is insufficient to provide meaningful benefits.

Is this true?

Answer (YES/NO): NO